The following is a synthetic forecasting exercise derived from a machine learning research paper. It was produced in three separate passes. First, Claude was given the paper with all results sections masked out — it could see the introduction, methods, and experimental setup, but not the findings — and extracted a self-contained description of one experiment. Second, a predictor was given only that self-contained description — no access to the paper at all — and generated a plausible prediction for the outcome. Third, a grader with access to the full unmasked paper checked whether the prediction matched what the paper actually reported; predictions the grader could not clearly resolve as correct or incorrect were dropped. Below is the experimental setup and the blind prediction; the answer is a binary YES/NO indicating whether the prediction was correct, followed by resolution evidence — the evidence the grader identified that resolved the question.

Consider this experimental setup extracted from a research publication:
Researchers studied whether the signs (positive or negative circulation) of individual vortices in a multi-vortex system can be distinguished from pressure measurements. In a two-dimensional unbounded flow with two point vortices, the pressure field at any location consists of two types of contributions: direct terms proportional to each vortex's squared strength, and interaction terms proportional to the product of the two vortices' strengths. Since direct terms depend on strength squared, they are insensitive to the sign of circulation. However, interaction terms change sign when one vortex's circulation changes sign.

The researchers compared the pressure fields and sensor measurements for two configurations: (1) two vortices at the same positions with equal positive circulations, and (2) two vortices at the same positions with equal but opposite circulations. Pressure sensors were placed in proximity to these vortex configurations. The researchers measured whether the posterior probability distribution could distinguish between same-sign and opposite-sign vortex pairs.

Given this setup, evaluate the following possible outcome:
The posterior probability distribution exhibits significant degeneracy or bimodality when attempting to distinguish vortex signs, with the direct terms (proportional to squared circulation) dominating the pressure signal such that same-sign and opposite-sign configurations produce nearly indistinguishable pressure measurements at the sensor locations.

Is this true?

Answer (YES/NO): NO